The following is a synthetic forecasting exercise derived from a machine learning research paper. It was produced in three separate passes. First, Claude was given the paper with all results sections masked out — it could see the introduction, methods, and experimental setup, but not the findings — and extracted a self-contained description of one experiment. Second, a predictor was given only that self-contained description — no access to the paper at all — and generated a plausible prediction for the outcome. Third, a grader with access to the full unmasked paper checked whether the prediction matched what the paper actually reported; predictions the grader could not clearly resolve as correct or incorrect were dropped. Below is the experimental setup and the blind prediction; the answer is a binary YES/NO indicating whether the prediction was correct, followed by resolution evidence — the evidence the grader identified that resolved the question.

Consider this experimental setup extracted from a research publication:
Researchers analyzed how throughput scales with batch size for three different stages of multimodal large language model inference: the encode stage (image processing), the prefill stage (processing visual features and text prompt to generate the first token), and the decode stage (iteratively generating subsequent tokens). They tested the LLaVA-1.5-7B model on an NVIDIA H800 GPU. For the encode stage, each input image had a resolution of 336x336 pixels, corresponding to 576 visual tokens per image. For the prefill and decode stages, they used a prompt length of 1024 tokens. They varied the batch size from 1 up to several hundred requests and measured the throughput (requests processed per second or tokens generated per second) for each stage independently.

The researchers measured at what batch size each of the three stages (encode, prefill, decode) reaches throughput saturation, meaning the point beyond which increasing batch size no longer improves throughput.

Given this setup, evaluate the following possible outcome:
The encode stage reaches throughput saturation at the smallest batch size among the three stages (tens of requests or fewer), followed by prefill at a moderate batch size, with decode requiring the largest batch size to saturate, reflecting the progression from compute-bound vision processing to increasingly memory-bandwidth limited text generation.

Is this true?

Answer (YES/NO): NO